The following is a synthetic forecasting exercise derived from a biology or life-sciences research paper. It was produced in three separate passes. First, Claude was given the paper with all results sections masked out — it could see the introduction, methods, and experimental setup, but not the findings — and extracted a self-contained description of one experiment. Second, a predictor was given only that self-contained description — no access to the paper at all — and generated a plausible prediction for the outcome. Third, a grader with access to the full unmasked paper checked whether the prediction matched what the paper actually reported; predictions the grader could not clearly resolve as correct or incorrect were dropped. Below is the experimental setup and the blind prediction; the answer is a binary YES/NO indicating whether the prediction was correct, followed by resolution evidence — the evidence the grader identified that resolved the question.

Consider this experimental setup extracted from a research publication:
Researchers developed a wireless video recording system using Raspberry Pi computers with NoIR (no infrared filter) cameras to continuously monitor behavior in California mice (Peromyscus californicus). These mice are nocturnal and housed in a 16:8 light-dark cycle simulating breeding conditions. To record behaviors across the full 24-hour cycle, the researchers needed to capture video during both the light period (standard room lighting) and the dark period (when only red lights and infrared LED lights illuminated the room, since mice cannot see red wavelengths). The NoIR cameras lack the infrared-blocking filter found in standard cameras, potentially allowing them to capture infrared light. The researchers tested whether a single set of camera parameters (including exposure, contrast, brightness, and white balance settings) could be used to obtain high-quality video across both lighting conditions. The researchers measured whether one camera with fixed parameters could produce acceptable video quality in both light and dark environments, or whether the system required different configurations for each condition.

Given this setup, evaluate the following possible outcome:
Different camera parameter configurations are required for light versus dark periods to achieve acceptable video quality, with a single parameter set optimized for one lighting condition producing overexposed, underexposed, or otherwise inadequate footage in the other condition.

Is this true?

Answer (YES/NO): YES